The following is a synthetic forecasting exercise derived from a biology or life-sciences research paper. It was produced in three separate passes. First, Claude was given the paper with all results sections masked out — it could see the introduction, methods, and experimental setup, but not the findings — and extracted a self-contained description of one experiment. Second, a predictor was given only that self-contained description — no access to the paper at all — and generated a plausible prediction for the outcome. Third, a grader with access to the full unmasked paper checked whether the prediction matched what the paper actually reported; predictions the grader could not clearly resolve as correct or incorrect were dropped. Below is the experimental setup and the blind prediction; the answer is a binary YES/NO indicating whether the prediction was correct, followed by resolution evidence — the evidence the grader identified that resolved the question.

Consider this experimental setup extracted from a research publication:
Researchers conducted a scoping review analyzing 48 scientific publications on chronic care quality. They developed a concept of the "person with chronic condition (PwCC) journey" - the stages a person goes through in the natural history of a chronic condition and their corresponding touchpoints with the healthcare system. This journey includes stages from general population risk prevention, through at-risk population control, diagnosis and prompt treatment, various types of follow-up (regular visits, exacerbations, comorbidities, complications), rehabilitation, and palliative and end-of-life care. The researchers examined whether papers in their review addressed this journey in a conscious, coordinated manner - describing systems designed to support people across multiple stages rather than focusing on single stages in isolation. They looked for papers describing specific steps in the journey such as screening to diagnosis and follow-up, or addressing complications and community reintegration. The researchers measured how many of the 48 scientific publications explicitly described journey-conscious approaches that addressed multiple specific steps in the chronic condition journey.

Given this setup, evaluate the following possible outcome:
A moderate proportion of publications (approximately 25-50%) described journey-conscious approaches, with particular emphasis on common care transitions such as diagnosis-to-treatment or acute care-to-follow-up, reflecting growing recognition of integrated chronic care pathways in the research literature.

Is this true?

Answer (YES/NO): YES